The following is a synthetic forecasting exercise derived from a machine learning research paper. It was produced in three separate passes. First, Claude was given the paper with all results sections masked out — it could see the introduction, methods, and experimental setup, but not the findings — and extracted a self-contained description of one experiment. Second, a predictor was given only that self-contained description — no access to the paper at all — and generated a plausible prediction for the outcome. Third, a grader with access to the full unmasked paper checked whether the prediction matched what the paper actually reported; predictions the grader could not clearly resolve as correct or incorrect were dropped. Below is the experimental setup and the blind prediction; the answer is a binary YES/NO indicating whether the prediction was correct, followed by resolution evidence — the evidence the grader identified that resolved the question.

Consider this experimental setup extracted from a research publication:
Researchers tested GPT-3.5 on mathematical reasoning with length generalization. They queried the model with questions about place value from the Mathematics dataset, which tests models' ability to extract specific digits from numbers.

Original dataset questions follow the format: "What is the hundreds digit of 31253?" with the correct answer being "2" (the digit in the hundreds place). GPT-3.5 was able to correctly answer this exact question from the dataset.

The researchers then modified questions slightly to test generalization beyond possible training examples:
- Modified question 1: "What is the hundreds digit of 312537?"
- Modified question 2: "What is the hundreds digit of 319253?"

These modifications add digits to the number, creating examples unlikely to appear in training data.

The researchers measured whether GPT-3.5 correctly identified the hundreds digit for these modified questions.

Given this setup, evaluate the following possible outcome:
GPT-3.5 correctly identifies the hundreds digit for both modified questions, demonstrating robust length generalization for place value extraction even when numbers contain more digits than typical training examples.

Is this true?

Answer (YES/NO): NO